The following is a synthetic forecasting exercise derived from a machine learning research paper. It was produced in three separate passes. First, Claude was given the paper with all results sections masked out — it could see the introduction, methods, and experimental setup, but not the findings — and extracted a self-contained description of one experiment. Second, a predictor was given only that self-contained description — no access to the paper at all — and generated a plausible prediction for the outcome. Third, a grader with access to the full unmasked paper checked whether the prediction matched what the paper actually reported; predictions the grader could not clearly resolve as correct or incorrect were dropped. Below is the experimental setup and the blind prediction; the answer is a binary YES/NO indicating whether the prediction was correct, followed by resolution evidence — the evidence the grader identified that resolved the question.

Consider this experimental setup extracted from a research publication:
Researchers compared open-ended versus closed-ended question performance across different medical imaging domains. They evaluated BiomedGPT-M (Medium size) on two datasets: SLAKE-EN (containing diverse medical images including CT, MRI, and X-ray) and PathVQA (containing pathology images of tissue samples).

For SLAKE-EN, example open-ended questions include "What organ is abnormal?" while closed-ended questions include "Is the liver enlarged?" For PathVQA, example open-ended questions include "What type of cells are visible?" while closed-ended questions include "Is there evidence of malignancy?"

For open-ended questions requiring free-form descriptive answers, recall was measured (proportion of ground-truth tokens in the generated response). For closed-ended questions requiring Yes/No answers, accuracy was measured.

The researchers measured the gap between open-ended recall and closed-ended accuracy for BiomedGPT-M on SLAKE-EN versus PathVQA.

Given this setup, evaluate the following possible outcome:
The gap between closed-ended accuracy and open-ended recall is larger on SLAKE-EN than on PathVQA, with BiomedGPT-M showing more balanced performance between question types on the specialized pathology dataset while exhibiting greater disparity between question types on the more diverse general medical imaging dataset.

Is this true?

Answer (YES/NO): NO